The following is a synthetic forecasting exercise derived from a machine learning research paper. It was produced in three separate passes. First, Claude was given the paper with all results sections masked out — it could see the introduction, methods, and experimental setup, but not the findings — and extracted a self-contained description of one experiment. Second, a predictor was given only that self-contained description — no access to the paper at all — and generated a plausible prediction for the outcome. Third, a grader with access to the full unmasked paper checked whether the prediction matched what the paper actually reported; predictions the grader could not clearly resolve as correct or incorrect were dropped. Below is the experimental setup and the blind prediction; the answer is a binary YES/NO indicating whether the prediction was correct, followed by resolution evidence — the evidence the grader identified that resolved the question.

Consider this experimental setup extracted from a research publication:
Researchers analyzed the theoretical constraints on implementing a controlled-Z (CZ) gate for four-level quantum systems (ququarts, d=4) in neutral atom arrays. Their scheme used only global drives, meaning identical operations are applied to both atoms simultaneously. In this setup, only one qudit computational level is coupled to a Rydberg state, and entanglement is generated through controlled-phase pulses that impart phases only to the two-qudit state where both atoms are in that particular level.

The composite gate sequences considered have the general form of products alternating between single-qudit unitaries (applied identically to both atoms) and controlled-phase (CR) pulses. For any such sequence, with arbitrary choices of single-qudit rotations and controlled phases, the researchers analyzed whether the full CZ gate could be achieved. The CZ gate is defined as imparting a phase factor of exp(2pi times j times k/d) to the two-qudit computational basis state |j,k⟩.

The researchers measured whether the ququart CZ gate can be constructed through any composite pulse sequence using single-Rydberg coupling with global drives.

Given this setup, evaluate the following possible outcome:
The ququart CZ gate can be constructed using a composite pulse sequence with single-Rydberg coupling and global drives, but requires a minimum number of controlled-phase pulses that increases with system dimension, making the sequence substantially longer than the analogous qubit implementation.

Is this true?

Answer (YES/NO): NO